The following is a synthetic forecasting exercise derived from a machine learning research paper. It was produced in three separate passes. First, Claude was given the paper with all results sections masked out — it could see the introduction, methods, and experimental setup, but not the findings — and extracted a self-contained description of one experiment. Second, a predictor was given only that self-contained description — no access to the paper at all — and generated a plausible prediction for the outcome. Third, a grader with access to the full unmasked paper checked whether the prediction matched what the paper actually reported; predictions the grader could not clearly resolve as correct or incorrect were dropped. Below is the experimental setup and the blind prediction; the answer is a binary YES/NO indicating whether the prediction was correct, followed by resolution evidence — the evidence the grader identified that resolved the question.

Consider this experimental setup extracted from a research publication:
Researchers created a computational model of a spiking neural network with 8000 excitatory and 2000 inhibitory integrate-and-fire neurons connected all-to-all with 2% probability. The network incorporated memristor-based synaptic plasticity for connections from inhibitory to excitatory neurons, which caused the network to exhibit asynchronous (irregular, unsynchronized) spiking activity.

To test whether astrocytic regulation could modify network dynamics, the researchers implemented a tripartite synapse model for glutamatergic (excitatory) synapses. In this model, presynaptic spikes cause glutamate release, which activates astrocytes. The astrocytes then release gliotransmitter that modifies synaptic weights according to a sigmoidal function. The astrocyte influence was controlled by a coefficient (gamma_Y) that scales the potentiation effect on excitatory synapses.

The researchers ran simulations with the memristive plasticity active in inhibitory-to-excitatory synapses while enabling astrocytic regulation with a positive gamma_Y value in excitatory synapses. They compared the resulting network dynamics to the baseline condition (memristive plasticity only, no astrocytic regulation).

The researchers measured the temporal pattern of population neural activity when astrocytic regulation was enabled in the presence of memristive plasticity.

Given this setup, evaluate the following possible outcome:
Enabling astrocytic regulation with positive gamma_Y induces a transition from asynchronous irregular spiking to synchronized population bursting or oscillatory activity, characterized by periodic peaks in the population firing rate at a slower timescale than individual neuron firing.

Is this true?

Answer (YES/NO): YES